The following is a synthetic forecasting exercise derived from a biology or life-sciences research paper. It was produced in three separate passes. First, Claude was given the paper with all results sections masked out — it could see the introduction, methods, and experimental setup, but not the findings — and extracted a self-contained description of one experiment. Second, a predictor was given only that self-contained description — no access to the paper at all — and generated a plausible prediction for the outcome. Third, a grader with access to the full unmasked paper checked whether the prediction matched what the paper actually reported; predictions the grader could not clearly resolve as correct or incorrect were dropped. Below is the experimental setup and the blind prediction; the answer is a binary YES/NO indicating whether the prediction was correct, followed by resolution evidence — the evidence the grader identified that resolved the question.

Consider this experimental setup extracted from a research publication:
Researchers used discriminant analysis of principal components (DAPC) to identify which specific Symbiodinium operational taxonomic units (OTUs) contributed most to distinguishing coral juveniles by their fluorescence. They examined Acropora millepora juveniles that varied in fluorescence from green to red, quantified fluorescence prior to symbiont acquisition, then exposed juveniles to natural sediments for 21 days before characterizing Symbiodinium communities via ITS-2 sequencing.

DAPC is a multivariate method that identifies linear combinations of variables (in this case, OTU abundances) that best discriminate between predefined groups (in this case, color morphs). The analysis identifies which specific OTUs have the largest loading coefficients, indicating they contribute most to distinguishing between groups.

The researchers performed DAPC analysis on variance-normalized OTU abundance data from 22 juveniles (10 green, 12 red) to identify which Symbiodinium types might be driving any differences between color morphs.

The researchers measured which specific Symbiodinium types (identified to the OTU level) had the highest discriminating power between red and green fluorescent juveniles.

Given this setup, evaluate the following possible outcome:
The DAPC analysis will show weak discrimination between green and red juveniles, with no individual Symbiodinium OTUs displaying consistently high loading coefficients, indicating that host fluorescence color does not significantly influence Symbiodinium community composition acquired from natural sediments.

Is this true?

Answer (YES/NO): NO